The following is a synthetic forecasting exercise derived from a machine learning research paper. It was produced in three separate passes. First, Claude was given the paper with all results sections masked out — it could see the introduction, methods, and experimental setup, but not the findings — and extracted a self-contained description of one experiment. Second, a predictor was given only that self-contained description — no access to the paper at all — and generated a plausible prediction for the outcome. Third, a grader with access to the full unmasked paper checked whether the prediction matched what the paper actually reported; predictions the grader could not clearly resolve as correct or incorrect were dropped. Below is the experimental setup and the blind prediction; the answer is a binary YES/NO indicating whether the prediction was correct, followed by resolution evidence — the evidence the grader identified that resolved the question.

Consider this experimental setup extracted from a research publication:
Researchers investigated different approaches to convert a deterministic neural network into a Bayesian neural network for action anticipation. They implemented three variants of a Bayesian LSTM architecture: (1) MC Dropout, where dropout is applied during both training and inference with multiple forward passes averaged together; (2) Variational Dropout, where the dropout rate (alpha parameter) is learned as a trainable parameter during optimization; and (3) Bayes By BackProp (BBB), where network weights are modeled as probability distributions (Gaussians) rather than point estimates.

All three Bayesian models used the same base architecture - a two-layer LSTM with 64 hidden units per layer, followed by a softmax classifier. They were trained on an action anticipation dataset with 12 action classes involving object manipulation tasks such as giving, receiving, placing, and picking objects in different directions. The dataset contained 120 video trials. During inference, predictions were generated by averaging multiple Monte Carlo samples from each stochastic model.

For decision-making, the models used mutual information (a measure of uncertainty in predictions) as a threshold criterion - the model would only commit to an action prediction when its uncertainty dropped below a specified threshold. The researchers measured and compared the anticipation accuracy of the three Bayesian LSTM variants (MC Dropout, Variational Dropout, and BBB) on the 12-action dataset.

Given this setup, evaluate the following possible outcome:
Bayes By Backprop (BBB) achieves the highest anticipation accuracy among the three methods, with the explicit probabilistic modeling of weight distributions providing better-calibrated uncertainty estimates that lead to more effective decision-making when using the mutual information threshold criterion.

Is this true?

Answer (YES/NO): NO